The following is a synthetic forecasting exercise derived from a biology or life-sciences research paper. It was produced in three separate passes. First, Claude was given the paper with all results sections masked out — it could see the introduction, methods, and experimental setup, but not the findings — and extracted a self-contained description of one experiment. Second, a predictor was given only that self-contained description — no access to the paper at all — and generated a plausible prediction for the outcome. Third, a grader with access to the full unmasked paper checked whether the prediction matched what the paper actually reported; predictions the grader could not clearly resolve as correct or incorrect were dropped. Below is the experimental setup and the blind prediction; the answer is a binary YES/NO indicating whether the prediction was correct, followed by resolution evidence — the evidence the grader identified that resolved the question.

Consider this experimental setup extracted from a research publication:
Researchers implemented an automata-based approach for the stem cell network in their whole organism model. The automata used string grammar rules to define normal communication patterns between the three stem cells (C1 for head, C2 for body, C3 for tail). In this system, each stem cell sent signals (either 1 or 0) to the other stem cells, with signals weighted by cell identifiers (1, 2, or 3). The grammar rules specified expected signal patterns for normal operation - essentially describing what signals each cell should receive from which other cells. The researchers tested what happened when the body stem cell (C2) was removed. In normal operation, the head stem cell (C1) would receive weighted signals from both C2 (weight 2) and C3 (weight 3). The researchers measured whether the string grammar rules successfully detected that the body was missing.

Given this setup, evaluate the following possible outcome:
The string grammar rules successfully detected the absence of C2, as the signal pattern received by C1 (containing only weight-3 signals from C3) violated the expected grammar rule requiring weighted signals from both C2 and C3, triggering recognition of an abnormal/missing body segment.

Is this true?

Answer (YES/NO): YES